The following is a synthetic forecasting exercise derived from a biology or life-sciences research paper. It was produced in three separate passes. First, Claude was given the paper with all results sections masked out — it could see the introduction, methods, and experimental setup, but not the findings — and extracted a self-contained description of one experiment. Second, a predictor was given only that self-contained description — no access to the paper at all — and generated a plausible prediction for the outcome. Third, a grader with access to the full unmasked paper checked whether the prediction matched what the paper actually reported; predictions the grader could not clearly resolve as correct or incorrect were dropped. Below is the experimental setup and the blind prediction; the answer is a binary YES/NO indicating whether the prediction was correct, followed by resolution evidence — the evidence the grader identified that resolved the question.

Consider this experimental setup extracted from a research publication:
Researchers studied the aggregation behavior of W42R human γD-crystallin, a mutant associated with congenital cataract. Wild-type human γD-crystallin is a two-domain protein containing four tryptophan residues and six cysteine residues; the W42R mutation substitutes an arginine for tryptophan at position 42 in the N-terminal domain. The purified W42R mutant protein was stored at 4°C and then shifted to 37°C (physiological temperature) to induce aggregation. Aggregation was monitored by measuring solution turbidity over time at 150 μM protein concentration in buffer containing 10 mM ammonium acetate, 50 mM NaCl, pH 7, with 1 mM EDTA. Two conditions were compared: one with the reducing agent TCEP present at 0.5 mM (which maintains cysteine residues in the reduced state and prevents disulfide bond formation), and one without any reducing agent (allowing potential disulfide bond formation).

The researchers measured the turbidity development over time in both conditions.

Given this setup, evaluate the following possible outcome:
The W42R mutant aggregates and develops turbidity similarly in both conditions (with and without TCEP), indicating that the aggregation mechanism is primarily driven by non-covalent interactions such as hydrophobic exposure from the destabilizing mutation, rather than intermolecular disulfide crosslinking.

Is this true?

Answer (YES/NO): NO